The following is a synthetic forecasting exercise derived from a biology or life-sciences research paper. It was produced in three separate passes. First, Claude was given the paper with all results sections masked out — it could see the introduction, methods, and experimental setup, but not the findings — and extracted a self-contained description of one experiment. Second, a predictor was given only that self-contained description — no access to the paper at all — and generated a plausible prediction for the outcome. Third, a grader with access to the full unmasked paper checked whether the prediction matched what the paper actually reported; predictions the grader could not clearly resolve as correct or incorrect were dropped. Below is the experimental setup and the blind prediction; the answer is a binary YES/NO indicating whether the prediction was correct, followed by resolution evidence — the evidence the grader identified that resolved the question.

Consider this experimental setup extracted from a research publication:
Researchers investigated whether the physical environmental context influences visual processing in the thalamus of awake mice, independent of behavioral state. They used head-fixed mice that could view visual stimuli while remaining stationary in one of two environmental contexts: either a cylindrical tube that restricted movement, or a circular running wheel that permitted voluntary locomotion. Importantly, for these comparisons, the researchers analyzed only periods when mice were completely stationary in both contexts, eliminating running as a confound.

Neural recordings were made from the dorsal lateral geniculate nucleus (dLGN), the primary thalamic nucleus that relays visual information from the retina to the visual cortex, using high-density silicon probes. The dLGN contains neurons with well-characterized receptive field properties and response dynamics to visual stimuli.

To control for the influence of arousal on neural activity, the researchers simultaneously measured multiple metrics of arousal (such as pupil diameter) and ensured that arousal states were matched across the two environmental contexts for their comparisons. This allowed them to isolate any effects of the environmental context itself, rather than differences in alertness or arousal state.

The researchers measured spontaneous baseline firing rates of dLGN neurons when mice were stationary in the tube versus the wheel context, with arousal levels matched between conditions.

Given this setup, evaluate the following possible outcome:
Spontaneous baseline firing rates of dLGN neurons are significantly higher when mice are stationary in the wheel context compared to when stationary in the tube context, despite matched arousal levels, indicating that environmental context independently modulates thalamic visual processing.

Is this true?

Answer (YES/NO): YES